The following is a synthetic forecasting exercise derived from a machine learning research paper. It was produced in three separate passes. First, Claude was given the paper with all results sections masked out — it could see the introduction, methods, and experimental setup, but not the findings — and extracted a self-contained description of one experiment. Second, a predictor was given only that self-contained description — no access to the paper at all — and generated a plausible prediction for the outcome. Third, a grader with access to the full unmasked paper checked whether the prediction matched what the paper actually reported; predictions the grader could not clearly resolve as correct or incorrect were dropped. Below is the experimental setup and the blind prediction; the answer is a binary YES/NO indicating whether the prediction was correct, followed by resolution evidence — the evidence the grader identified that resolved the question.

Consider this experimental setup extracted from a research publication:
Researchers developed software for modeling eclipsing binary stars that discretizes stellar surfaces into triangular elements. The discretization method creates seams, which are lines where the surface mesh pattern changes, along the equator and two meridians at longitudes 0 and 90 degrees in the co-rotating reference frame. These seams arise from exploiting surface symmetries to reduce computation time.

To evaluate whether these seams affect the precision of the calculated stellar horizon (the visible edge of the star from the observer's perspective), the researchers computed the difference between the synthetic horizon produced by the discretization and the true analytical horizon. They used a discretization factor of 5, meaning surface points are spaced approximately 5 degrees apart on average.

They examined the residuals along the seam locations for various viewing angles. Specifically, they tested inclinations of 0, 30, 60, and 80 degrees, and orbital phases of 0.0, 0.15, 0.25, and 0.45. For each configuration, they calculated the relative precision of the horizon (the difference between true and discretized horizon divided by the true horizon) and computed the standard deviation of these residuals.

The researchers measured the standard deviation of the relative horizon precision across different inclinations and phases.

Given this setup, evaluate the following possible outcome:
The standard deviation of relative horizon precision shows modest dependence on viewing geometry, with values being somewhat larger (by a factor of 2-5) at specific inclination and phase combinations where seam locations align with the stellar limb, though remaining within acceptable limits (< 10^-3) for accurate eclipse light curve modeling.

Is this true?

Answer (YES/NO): NO